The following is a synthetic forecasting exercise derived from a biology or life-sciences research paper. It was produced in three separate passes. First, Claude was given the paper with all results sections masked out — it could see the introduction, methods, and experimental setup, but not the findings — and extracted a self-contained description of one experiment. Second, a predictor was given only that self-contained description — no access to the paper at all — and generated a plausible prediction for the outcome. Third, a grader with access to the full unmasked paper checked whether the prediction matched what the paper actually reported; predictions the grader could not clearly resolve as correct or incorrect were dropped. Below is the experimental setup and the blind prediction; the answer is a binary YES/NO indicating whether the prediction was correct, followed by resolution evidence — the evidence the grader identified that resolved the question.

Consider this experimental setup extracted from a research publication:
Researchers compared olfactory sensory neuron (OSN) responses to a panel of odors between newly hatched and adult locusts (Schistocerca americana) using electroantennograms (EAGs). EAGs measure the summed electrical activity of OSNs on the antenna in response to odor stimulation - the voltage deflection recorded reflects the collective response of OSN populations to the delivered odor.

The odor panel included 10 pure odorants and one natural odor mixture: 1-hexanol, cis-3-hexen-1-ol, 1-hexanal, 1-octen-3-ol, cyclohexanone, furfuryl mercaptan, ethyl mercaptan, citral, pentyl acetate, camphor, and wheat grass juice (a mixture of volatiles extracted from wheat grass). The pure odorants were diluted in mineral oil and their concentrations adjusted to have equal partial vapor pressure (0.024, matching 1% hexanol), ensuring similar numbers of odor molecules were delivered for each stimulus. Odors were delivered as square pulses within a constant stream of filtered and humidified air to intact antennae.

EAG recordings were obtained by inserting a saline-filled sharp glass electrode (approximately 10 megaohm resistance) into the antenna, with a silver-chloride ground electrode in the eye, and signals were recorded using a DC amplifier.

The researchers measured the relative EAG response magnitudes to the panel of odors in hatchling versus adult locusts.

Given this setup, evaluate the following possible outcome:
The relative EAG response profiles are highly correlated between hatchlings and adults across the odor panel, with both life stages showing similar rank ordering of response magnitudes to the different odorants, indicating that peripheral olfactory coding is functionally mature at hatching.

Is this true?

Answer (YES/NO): YES